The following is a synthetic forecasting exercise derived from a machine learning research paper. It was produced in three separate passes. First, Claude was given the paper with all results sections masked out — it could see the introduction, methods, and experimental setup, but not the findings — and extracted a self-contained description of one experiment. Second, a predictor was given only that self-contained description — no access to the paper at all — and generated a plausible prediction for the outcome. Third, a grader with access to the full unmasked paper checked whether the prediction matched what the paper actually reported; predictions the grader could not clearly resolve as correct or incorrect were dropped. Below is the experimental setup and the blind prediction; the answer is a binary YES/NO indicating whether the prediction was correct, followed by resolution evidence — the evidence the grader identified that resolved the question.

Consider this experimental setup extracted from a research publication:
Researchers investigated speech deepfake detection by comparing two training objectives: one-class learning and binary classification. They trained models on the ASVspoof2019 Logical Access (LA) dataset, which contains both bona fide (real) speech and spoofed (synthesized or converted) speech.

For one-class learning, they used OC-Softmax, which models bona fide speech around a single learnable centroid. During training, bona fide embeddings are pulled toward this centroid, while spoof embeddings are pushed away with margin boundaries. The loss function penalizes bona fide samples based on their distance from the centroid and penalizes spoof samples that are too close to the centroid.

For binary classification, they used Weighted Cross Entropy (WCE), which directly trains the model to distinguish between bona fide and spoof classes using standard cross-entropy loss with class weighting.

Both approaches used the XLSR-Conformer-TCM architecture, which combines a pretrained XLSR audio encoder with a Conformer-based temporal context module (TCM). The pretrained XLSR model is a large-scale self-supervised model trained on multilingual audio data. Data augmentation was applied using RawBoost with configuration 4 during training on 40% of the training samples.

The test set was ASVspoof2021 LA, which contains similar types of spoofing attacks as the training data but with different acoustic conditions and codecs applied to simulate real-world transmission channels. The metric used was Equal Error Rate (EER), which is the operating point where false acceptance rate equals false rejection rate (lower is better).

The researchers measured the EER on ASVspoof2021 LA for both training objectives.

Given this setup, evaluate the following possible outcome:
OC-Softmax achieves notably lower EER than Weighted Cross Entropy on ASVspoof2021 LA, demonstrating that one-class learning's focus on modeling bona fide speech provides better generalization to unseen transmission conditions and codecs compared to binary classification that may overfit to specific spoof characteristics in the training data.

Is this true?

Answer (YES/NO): NO